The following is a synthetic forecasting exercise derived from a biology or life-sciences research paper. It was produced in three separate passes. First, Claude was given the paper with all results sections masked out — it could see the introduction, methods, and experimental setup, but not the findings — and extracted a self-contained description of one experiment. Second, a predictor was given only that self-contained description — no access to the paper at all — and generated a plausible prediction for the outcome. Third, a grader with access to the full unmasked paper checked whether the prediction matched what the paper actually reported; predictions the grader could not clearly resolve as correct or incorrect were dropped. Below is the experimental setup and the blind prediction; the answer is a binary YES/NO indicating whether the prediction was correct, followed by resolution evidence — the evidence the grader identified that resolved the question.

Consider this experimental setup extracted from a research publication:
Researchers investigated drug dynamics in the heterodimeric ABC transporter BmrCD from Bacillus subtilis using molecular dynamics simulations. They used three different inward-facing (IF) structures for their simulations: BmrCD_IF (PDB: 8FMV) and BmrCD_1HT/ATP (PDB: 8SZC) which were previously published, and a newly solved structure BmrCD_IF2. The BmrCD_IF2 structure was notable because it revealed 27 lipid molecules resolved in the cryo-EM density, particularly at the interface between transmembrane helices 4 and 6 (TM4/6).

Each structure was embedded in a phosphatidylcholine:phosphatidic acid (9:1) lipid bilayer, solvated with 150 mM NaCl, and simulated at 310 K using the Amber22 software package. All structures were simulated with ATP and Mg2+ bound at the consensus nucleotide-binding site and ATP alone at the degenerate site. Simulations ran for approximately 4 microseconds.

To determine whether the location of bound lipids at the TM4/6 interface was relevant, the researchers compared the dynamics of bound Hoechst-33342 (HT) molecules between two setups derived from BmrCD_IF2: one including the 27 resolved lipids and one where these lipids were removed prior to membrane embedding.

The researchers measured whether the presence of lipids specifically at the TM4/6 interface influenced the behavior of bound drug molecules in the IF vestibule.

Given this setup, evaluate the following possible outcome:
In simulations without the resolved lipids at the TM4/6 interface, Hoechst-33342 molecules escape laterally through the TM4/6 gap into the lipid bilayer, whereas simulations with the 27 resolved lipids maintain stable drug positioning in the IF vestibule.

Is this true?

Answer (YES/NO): NO